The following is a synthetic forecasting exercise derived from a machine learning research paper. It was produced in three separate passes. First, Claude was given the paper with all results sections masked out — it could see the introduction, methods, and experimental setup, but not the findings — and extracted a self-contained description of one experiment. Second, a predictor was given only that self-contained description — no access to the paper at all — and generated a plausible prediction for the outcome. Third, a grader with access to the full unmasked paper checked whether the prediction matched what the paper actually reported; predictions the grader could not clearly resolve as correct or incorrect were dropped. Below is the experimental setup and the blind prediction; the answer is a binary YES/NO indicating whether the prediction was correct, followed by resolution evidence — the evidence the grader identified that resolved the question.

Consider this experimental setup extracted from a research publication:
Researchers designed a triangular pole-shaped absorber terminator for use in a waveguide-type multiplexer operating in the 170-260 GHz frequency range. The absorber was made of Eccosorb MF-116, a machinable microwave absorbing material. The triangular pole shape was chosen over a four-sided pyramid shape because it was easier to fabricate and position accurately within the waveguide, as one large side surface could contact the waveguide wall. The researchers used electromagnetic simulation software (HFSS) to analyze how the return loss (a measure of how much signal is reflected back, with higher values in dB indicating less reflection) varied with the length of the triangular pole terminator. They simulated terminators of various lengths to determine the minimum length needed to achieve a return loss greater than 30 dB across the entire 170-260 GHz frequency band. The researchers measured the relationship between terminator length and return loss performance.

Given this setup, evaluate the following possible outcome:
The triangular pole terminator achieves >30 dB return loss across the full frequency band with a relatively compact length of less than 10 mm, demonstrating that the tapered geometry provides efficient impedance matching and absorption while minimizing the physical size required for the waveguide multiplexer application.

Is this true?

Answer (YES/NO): NO